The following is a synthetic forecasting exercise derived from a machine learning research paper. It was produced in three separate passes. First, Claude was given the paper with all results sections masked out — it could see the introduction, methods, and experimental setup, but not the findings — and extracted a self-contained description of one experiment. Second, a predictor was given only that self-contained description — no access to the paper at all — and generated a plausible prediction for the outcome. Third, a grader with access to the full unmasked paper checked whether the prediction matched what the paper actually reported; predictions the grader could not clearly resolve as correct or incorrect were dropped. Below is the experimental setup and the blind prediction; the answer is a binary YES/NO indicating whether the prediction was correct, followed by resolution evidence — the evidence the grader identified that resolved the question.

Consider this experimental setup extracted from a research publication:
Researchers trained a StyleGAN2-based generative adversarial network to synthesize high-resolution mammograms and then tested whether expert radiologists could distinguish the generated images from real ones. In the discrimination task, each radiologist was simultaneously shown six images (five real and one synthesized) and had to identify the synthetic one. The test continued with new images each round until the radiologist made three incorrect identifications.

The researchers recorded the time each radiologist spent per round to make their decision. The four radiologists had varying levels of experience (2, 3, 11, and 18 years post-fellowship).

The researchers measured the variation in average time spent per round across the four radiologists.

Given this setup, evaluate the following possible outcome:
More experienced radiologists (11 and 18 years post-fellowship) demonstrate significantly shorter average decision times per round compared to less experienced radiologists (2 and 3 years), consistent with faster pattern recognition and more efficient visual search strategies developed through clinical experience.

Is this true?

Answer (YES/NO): NO